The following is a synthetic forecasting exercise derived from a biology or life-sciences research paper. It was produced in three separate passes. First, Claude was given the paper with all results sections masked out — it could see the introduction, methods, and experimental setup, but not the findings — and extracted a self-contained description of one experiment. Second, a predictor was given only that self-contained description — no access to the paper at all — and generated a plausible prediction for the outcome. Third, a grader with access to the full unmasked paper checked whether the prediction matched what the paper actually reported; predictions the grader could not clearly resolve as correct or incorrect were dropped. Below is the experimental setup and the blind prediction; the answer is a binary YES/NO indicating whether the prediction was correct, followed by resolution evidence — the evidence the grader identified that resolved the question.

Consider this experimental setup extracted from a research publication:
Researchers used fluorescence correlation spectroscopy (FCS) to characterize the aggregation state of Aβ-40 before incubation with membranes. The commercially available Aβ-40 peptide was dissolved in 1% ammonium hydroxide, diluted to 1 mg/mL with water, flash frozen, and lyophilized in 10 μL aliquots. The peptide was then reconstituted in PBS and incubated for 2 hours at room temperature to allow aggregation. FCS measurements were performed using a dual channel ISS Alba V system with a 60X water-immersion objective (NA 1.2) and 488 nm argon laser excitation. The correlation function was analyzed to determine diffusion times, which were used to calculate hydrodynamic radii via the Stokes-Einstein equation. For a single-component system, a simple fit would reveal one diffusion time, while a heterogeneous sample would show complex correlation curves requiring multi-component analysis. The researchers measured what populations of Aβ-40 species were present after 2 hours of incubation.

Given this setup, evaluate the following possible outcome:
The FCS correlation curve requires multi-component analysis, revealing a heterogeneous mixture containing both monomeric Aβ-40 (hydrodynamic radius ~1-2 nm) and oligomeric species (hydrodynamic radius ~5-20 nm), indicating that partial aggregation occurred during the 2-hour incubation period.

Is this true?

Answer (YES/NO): YES